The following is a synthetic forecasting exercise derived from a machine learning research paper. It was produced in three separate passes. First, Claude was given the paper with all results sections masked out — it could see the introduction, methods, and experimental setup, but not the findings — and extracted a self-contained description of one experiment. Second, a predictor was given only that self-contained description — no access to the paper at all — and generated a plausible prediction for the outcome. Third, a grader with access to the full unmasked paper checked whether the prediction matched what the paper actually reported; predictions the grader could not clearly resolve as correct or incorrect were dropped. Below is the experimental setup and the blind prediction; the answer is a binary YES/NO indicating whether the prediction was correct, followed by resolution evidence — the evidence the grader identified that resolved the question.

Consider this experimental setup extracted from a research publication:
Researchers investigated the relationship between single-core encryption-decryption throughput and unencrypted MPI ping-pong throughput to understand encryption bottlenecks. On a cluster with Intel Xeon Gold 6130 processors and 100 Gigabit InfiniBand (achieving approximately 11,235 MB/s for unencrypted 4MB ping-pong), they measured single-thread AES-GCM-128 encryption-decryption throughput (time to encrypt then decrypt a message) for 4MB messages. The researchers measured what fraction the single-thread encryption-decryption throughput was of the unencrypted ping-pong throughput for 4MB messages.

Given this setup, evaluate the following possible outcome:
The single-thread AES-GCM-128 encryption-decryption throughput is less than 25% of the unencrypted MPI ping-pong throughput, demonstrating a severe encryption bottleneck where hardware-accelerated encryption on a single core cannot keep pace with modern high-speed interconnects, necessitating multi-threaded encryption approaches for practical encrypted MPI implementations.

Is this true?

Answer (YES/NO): YES